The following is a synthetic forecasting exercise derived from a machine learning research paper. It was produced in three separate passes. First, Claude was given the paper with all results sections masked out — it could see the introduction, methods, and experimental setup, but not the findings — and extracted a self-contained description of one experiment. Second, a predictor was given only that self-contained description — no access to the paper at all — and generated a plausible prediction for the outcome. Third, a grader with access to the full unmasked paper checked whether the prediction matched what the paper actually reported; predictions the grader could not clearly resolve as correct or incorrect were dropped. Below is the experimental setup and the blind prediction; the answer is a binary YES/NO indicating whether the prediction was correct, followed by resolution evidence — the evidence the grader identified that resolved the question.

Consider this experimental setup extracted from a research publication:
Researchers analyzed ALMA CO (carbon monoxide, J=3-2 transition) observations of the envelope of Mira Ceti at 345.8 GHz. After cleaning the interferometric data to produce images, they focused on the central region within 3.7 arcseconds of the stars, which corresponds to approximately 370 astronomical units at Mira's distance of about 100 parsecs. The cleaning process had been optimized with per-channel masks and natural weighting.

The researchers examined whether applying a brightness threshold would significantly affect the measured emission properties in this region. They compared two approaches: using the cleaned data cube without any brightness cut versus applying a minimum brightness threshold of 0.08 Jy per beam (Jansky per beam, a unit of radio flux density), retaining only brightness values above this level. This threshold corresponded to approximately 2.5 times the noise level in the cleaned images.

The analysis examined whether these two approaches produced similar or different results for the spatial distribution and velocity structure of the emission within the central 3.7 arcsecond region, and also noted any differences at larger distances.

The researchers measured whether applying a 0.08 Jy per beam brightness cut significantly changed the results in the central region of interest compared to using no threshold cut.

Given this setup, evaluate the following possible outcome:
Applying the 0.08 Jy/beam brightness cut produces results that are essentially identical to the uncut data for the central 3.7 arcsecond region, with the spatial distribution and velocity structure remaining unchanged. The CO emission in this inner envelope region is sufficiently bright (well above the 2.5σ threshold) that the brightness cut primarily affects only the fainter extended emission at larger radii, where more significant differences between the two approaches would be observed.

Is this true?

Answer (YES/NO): YES